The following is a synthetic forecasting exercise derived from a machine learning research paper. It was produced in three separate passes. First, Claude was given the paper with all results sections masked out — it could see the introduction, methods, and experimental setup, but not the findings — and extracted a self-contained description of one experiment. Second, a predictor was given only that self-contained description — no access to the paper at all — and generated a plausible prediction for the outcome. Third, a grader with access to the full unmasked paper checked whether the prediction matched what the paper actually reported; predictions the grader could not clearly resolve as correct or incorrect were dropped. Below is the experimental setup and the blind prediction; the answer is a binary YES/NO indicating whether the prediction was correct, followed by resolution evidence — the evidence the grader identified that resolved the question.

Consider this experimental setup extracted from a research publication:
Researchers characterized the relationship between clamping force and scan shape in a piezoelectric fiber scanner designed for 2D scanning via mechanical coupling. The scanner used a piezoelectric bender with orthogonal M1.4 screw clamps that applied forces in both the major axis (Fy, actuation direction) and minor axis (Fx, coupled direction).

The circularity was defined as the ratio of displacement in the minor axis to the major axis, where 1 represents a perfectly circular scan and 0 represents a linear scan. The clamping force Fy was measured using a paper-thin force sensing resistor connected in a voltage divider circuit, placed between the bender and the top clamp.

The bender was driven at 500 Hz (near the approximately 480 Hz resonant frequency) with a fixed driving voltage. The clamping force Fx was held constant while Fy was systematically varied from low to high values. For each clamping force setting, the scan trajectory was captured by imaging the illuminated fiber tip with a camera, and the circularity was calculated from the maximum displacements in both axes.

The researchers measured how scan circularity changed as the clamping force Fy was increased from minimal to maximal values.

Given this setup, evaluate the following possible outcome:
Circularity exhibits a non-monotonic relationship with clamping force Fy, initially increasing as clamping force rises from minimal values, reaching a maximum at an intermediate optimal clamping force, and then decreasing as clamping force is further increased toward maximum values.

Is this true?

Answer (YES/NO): YES